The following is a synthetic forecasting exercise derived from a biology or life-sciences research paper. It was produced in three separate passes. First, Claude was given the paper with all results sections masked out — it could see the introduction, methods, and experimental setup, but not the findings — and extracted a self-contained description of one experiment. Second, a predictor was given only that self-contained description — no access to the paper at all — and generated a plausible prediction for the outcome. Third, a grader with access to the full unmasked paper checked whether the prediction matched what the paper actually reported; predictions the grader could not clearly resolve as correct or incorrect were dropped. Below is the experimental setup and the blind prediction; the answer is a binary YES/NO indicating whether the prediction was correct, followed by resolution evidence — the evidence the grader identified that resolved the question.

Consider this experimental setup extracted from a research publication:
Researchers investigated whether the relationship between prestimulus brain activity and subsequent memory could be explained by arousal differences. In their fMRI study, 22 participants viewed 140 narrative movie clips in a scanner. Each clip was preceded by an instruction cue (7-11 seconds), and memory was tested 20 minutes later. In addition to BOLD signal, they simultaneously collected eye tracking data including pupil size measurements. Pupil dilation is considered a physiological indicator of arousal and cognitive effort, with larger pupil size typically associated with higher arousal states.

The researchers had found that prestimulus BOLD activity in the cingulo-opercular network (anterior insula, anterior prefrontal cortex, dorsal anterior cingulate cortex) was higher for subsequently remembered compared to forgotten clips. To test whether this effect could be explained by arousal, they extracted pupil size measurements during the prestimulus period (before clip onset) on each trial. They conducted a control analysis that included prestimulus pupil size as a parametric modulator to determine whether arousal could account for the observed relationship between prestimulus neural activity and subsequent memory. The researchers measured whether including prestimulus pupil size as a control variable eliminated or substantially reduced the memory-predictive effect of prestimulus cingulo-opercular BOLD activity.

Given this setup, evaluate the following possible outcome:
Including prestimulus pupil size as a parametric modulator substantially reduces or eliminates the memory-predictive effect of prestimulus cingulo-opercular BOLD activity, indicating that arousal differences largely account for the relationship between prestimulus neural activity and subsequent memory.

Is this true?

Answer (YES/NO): NO